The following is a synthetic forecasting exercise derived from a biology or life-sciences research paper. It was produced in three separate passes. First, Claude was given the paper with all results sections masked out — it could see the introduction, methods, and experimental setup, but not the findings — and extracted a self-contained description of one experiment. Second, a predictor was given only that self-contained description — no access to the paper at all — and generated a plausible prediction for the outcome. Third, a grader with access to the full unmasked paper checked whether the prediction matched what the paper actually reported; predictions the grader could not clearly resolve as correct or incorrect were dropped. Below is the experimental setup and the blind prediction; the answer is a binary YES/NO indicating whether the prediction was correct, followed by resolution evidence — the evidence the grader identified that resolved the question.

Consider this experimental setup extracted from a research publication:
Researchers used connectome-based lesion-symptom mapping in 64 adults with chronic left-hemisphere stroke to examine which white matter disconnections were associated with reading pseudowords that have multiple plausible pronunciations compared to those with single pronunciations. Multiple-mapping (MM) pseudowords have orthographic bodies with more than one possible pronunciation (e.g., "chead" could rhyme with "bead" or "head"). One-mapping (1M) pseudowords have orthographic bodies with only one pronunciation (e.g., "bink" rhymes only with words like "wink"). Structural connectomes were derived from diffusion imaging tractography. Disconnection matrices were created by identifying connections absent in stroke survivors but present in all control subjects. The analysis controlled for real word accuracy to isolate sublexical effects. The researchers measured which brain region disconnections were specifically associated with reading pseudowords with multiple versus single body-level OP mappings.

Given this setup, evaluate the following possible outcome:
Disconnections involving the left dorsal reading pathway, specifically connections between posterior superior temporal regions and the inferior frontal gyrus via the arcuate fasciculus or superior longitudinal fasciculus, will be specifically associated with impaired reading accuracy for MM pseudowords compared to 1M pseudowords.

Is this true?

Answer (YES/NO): NO